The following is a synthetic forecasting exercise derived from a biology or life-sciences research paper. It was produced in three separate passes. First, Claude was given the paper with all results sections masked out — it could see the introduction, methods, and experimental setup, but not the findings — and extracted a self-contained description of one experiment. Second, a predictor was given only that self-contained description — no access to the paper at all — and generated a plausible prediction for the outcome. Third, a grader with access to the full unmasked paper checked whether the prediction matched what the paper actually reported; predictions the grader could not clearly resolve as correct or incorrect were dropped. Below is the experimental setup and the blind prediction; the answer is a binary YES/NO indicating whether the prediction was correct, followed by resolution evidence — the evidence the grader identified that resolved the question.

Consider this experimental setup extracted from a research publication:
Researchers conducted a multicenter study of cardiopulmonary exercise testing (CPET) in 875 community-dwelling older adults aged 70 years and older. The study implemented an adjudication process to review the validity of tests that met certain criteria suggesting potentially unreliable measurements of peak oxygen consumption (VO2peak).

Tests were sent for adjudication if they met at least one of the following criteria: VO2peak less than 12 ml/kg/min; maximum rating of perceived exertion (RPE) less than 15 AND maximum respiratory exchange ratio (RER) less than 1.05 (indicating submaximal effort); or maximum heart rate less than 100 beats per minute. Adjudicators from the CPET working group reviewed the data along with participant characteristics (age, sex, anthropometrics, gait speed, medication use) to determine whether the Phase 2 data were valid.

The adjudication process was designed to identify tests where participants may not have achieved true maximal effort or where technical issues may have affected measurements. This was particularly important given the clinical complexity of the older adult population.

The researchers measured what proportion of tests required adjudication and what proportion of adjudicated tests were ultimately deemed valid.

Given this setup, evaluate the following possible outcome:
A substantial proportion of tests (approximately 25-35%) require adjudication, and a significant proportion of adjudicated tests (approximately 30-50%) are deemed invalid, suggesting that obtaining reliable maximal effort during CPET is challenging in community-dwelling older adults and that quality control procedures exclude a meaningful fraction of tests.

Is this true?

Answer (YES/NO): NO